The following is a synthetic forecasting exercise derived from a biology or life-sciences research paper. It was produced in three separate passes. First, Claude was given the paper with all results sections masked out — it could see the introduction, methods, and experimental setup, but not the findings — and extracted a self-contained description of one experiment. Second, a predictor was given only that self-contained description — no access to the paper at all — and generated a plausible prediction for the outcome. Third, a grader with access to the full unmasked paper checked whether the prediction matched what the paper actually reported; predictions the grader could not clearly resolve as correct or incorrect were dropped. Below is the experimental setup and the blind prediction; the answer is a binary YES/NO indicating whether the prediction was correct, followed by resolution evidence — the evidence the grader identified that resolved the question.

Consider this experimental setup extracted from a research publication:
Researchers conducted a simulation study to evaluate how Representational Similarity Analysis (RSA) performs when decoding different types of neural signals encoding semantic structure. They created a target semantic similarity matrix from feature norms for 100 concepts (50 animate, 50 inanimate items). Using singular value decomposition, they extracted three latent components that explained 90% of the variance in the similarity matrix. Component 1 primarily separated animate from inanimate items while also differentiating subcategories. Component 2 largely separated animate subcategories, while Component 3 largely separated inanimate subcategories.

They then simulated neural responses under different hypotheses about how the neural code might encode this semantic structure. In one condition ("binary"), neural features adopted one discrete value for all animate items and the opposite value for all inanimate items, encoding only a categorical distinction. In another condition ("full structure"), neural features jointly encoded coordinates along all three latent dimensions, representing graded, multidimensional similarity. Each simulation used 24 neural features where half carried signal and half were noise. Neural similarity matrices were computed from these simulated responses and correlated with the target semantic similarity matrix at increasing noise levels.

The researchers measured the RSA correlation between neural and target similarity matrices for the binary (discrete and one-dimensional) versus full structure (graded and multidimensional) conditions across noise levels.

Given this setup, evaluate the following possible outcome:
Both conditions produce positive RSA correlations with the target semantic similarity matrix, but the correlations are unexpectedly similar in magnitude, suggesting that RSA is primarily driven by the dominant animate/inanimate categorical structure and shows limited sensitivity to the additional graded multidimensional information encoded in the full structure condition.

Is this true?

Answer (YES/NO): NO